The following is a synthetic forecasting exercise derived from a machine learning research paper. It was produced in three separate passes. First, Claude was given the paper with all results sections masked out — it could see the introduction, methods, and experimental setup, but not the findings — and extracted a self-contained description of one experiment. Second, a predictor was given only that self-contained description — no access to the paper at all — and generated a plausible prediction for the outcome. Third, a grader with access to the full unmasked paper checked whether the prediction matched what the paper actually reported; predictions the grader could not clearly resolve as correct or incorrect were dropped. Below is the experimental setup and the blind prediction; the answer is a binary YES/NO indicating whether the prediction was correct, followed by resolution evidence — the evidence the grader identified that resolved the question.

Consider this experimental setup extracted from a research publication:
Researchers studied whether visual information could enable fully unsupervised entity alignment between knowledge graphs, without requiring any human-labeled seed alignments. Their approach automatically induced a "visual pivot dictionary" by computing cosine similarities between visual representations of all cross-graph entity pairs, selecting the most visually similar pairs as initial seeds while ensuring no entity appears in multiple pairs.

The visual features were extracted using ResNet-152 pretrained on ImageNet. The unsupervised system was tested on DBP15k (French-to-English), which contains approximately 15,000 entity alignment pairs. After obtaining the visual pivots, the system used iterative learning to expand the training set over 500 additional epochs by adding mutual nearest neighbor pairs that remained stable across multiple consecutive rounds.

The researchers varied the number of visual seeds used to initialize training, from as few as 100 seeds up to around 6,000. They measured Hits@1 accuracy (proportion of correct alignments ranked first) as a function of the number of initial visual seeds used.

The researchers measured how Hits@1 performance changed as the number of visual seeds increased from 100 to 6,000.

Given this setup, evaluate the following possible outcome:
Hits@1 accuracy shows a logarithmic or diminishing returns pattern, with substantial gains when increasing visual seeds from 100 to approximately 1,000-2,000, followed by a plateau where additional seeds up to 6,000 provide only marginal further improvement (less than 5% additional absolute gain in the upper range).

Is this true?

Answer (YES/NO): NO